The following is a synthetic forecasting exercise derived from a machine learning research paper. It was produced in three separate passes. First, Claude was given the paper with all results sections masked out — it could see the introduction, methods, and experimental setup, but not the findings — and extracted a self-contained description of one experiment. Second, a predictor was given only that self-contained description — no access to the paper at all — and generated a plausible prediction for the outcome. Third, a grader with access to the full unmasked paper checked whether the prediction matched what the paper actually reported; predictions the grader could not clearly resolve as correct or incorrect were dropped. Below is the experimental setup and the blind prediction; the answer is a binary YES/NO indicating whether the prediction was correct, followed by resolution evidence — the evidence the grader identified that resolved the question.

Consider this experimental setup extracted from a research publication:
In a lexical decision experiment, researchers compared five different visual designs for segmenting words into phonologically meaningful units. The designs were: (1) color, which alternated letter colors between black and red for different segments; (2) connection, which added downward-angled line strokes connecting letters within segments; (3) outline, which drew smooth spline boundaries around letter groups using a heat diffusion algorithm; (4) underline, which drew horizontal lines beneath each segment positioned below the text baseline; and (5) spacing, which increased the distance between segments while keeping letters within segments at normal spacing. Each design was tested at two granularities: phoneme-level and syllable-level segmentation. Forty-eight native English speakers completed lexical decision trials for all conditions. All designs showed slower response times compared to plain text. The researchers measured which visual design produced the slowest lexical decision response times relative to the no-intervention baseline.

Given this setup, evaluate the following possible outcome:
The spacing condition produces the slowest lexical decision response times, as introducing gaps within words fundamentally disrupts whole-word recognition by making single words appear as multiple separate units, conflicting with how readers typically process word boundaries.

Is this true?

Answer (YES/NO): NO